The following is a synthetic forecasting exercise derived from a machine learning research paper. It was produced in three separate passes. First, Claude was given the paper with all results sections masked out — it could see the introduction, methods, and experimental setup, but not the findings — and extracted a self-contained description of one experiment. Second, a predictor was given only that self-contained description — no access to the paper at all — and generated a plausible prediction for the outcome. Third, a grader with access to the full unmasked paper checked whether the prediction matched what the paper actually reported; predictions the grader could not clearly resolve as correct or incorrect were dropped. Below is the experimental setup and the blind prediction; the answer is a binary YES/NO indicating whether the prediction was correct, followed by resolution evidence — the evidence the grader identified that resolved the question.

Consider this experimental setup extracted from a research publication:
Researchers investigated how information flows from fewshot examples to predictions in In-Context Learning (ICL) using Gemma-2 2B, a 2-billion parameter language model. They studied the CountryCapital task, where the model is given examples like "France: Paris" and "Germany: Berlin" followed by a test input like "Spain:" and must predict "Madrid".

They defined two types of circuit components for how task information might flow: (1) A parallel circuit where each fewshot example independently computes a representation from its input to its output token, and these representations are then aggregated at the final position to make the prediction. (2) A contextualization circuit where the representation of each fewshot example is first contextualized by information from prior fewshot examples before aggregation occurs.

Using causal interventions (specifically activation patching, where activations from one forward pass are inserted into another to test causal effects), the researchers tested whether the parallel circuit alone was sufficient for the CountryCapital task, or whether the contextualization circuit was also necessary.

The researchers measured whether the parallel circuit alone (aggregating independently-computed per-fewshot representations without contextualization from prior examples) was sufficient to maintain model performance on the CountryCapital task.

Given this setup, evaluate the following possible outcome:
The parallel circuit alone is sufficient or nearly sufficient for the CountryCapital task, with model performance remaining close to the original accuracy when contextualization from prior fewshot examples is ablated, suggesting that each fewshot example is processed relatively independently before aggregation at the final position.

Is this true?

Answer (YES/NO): NO